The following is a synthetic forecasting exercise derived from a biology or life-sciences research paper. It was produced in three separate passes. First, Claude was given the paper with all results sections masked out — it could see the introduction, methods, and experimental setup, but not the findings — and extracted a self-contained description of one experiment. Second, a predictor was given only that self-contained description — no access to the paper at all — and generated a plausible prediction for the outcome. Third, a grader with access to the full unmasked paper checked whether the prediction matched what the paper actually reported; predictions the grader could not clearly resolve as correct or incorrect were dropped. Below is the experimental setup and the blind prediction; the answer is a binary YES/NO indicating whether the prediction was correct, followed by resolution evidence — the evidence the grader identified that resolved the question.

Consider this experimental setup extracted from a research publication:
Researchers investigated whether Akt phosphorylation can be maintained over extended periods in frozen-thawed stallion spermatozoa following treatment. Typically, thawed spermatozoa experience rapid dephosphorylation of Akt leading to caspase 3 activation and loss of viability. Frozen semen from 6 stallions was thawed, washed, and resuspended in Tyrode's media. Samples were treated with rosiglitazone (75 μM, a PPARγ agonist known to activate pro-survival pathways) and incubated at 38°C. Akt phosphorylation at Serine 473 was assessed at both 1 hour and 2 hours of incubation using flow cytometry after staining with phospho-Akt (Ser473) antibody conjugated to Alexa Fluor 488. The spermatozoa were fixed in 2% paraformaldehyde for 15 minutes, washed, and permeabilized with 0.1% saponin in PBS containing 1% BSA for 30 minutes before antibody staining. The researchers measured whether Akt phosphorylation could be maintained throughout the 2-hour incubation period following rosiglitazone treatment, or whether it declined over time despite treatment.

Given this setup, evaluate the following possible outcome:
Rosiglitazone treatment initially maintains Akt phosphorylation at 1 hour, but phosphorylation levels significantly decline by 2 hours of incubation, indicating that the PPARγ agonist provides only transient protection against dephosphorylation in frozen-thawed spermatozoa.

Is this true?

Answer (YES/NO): NO